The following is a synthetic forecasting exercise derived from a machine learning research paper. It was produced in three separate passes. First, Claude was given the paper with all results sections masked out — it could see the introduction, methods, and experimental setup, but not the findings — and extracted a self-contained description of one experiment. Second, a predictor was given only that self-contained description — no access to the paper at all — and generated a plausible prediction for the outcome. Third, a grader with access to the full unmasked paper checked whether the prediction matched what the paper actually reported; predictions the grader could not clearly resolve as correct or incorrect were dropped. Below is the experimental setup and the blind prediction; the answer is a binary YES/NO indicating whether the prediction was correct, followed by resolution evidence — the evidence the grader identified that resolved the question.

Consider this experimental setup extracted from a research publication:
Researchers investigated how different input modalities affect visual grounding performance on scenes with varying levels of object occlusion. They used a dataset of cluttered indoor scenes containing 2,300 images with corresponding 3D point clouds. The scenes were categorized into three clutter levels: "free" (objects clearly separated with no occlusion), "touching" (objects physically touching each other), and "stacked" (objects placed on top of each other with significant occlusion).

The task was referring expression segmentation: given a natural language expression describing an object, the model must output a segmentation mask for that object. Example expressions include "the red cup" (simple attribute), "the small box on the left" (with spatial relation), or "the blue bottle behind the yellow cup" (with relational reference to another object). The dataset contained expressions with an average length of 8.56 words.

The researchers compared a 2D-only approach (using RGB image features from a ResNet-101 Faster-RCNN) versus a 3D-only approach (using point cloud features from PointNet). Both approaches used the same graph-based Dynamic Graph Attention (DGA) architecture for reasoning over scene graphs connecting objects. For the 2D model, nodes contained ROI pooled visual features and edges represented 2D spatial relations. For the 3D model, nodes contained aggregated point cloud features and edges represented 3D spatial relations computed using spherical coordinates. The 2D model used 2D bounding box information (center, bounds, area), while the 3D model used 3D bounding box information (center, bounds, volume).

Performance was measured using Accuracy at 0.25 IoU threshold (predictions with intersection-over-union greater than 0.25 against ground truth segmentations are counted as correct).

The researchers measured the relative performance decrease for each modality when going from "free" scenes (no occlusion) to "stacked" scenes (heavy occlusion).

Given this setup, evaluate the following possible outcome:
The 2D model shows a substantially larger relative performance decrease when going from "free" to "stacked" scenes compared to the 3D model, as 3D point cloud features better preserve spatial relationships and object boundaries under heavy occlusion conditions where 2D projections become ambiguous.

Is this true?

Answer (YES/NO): NO